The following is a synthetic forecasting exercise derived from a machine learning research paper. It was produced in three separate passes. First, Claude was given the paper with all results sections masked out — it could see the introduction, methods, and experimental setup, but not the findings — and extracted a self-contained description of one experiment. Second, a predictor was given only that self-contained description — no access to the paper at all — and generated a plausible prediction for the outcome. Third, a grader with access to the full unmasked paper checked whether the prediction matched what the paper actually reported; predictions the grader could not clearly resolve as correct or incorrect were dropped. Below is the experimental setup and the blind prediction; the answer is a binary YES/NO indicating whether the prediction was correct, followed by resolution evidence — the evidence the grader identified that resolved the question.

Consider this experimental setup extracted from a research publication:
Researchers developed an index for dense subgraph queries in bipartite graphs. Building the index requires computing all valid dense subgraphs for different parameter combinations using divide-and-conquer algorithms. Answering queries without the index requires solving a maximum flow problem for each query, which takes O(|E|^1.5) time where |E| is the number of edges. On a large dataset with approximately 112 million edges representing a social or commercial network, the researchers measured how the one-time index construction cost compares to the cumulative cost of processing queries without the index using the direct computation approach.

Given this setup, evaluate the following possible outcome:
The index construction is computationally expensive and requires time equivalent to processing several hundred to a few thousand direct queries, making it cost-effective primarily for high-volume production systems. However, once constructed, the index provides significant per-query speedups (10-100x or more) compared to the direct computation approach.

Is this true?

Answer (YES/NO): YES